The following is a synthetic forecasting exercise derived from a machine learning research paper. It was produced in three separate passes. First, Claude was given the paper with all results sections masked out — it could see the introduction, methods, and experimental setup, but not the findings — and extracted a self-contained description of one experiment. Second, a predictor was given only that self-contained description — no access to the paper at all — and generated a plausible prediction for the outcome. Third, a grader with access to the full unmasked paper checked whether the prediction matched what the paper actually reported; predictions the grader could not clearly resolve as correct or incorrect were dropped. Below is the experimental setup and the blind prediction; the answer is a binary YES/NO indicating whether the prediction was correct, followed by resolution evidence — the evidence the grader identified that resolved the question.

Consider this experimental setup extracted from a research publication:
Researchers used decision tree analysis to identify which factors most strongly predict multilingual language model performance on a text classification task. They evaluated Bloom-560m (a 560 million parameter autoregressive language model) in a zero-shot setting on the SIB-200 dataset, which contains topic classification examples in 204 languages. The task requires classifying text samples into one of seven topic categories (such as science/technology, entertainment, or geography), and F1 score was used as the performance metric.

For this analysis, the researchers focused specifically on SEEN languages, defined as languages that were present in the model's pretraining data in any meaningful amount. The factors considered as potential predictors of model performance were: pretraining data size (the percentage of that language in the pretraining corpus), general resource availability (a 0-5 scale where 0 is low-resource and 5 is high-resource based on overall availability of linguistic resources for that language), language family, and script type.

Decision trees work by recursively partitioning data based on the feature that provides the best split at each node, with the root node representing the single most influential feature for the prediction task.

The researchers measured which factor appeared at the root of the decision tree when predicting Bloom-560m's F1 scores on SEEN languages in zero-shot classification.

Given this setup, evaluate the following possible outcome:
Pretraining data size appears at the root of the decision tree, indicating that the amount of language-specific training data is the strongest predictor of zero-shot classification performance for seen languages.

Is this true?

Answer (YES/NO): NO